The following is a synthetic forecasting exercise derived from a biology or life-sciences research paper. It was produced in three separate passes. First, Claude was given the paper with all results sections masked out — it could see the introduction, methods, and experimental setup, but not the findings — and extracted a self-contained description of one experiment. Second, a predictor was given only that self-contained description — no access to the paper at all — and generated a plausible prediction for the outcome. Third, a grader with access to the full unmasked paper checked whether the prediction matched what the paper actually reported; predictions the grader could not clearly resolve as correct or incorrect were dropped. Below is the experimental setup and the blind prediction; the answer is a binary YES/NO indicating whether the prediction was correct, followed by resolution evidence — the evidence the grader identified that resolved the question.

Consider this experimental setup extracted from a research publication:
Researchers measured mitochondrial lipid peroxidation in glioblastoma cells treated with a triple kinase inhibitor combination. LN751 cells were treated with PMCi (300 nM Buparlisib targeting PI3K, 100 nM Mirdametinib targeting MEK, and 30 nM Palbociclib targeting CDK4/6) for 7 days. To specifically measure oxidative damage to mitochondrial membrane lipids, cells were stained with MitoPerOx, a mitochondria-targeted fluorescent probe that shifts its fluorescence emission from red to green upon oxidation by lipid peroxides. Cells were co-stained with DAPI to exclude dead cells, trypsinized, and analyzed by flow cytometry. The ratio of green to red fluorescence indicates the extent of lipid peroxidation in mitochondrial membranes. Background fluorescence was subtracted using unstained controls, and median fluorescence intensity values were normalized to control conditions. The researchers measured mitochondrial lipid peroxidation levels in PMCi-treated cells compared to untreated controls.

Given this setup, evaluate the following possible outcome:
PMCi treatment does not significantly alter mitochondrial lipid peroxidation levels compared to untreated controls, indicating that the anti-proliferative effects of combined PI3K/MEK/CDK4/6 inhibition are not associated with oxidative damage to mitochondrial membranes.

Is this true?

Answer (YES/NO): NO